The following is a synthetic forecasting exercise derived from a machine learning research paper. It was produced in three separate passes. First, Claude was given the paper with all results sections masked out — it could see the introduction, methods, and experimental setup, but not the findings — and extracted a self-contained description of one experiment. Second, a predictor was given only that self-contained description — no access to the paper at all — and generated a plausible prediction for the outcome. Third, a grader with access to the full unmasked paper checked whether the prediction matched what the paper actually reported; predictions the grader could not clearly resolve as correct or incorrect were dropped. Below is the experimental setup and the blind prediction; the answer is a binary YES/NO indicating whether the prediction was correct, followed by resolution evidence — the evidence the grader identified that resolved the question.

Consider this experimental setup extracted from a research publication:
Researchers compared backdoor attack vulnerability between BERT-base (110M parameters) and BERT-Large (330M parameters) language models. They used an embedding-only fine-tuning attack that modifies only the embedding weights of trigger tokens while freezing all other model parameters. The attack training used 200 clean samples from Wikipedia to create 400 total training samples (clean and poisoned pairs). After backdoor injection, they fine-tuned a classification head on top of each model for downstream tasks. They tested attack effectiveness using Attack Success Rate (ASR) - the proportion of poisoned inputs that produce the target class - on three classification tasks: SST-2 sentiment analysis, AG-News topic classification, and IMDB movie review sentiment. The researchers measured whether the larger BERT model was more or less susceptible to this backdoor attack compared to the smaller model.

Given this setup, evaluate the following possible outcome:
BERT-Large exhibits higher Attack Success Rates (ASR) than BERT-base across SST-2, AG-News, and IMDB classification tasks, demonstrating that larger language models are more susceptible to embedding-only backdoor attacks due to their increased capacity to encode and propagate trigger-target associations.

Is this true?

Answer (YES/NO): NO